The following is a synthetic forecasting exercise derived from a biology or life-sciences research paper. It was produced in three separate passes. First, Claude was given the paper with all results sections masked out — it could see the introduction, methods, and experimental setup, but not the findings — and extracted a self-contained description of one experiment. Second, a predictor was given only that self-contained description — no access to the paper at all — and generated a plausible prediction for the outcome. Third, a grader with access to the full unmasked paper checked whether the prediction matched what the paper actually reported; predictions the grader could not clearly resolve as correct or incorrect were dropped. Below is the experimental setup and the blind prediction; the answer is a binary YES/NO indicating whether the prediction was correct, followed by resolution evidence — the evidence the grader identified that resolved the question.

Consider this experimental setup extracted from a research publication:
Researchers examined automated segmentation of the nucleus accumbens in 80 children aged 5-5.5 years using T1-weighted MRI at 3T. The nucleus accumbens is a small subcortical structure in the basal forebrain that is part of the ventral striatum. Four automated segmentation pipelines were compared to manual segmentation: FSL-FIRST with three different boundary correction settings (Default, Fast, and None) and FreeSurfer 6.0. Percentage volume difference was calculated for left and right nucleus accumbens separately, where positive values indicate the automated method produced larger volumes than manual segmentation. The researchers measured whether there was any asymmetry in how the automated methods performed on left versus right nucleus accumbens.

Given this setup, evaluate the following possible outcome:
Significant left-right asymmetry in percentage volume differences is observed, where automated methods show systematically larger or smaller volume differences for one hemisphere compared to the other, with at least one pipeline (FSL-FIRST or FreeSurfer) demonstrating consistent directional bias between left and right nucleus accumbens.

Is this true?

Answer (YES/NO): YES